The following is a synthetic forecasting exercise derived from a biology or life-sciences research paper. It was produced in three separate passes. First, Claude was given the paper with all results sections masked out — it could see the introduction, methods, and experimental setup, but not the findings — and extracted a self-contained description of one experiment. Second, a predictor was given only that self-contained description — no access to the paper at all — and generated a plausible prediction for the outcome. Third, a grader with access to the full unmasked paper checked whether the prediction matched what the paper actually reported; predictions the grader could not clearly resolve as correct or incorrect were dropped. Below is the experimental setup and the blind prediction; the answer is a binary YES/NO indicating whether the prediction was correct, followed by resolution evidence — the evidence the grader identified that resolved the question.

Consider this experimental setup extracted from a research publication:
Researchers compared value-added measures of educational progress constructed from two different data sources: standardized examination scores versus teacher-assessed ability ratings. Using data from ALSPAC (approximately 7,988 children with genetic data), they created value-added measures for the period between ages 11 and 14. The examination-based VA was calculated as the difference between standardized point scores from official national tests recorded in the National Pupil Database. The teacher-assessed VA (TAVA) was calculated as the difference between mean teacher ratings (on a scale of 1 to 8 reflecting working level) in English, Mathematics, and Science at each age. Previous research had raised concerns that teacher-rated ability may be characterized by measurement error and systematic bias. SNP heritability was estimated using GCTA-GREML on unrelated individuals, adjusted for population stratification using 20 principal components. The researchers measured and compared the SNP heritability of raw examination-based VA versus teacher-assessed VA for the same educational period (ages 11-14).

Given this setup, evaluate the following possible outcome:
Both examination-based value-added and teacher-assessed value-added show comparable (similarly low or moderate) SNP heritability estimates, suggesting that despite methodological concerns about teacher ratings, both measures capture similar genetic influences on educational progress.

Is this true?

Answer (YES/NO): NO